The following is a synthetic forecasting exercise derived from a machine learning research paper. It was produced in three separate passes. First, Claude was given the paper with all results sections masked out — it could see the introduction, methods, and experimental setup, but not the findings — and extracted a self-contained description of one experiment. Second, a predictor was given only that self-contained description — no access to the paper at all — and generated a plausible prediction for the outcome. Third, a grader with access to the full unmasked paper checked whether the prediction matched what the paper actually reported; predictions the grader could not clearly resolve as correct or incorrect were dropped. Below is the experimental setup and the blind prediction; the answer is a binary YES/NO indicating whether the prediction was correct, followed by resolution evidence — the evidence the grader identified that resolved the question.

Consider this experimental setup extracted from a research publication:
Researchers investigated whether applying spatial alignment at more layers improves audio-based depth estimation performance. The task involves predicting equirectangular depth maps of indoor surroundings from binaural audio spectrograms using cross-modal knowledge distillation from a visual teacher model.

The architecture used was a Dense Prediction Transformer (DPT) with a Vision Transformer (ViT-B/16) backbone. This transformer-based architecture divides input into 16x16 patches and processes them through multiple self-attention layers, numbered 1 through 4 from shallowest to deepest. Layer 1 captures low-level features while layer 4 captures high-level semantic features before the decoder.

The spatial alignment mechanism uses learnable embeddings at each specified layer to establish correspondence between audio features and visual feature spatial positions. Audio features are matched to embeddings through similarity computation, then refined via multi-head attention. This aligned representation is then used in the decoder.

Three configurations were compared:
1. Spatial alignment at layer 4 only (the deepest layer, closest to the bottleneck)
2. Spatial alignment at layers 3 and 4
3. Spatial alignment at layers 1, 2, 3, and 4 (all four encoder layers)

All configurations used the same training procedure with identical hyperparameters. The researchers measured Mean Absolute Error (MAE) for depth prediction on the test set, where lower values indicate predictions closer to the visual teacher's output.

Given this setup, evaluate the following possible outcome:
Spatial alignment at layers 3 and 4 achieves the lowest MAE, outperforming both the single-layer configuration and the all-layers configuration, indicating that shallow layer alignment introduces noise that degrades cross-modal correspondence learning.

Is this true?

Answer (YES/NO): YES